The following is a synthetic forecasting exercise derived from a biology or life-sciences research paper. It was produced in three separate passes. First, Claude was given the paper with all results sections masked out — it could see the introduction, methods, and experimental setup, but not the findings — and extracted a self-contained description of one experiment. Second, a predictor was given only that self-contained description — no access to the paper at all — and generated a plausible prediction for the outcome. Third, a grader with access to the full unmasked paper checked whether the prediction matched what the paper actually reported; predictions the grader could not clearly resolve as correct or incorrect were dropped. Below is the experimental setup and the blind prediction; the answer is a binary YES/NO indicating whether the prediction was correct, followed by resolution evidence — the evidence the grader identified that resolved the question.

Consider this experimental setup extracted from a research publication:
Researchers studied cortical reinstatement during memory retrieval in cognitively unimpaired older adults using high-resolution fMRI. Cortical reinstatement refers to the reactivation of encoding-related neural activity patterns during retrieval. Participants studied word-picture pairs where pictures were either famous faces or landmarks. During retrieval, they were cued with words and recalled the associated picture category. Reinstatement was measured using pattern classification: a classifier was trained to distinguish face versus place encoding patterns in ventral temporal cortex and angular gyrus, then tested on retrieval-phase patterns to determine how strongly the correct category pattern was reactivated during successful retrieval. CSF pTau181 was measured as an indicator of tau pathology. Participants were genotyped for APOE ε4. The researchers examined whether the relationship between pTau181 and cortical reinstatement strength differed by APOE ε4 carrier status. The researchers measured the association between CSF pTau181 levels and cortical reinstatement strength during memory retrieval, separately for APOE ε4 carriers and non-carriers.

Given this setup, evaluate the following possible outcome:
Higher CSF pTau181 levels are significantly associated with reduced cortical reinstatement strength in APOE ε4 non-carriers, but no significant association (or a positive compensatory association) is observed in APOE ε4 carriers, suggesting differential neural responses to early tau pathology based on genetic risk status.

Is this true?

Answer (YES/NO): NO